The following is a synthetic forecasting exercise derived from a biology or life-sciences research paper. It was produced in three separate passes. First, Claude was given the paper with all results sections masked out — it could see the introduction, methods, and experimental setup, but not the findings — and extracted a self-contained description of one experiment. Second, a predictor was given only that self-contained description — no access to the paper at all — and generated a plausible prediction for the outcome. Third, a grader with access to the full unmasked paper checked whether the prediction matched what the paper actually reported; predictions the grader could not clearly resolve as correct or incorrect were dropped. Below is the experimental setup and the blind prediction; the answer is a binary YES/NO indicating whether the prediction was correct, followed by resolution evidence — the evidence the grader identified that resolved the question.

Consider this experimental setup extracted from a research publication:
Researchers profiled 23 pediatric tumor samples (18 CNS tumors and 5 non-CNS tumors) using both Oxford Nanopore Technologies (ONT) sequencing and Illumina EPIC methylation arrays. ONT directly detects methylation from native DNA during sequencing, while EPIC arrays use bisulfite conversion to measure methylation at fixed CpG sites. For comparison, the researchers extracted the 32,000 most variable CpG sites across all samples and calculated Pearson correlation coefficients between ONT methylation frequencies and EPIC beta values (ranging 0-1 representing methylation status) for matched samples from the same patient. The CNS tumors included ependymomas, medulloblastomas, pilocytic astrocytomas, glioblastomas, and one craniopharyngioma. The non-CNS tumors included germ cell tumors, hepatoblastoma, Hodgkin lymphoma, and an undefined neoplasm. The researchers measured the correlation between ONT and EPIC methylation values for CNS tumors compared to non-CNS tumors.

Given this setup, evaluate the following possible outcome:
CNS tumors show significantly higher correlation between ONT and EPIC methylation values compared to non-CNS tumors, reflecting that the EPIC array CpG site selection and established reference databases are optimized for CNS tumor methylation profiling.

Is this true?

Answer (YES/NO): YES